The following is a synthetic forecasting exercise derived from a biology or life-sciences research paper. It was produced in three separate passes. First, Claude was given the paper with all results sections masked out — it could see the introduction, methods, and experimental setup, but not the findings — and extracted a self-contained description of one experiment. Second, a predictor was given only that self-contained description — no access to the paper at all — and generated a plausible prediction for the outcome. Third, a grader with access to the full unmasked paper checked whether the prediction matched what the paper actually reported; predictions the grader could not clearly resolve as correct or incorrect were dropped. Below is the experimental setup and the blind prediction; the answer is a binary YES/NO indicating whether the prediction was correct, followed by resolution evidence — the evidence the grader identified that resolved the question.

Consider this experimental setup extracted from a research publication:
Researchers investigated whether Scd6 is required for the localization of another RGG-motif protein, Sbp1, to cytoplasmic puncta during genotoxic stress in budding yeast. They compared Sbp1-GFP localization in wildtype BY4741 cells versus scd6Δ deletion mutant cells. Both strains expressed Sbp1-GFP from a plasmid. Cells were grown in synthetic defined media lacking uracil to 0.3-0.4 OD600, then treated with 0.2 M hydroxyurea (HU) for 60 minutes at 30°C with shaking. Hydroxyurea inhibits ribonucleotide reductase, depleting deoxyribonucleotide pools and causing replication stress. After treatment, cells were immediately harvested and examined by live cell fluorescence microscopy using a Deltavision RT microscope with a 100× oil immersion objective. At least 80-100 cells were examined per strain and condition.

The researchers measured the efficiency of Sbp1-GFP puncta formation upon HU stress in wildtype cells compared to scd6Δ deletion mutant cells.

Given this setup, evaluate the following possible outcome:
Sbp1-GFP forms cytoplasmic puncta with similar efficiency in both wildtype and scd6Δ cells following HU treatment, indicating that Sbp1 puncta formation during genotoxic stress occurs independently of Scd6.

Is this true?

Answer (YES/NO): NO